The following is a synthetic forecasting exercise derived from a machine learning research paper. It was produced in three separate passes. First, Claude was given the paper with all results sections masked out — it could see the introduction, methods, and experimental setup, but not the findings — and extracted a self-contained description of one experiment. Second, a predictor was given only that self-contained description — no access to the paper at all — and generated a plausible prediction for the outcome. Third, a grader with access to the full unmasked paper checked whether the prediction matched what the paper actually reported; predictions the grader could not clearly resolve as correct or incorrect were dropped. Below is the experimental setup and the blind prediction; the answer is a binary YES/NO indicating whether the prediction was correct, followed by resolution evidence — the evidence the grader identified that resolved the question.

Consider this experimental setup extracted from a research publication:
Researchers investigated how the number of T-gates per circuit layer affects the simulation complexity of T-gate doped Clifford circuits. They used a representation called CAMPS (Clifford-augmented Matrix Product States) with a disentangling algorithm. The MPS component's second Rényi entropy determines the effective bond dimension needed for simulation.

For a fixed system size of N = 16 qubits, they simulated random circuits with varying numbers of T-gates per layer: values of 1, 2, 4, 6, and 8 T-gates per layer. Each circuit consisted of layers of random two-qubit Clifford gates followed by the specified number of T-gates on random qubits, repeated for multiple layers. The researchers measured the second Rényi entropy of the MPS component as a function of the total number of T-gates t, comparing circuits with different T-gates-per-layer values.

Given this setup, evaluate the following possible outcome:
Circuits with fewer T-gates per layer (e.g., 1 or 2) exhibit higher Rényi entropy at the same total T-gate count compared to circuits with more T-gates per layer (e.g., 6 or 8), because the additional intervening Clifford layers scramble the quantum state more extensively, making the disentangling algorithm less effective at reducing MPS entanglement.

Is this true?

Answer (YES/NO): YES